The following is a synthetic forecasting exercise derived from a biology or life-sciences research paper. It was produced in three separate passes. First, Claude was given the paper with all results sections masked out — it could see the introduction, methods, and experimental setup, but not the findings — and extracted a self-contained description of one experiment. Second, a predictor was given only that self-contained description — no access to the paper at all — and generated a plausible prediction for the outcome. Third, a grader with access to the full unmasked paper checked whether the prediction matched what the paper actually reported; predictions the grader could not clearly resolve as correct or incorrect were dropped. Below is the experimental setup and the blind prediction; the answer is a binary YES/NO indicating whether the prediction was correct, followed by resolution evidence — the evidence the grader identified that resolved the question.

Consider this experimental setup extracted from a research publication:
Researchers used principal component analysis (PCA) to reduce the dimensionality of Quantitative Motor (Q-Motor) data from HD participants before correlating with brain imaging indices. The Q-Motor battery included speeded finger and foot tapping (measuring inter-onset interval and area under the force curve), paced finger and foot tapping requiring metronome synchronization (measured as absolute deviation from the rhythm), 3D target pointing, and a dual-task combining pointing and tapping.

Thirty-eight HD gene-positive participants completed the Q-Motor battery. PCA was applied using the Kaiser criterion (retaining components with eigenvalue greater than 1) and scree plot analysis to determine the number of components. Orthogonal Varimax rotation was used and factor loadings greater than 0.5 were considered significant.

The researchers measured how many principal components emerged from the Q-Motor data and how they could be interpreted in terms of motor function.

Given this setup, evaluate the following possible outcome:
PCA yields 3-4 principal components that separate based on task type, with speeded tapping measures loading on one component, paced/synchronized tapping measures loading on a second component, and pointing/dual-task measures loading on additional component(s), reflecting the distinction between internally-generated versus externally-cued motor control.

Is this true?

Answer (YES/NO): NO